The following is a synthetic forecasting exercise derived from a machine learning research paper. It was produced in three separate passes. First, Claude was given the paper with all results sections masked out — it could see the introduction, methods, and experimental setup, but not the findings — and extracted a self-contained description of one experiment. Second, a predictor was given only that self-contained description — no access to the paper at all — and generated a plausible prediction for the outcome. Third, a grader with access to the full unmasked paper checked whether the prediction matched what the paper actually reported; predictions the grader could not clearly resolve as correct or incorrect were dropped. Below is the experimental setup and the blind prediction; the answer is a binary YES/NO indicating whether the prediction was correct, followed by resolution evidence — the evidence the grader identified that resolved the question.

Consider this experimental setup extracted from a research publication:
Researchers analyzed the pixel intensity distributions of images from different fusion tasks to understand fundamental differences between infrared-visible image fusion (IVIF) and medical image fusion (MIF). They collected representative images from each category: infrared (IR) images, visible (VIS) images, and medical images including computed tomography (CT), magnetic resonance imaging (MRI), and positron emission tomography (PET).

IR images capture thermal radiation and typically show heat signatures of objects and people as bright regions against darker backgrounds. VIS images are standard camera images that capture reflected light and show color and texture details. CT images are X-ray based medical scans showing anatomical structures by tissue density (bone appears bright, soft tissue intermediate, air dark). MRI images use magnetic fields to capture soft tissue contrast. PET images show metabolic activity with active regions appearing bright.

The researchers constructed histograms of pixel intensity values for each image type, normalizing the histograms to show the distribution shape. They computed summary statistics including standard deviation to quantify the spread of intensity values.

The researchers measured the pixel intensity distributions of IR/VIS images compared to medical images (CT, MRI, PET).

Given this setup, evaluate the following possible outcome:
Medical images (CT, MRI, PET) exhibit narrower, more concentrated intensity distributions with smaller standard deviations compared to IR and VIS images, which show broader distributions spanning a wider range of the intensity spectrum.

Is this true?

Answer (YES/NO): NO